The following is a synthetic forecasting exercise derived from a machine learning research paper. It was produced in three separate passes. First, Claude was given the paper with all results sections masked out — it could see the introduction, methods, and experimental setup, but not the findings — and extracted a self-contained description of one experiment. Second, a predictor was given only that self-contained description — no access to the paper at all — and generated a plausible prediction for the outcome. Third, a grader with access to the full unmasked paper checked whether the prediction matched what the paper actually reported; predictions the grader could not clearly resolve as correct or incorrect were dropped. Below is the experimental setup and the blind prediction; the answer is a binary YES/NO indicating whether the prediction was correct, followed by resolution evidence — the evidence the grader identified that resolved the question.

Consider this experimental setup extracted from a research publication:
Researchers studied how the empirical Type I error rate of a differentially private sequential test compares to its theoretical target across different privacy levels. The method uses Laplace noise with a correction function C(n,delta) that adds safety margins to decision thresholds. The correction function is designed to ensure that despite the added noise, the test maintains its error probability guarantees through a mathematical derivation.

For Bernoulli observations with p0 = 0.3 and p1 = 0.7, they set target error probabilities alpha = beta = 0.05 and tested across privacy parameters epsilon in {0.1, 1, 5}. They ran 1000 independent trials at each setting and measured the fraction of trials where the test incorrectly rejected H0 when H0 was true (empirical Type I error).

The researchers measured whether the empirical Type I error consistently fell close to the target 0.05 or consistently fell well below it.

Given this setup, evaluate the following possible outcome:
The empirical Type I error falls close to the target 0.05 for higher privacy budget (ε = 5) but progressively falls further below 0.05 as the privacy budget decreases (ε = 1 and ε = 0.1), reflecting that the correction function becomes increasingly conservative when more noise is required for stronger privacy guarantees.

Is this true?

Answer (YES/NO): NO